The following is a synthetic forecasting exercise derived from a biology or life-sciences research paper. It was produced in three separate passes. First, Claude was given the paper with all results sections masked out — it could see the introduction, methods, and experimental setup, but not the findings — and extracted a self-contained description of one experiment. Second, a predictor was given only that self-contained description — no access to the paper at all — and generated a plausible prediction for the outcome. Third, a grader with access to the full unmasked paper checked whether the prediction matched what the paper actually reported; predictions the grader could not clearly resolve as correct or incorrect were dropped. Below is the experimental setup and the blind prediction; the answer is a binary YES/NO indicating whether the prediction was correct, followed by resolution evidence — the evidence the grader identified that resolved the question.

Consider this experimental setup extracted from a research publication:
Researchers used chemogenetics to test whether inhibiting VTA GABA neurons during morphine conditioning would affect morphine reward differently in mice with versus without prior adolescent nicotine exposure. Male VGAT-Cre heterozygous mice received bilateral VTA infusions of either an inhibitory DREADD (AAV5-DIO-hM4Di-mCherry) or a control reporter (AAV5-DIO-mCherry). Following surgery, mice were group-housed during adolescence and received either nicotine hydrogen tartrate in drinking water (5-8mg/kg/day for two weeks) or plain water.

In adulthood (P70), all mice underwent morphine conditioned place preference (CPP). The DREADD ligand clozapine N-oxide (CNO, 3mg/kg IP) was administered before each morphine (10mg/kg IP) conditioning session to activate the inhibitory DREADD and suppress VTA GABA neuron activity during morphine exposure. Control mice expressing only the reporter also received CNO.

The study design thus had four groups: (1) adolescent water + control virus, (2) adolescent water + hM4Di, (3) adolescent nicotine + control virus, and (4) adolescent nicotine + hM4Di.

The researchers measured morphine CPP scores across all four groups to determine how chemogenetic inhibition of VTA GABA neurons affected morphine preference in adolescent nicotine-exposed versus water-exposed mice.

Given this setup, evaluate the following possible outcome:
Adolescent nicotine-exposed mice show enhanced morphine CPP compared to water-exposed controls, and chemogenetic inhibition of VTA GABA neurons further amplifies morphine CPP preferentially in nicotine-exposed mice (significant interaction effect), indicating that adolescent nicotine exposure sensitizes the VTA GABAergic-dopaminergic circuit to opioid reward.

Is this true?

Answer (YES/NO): NO